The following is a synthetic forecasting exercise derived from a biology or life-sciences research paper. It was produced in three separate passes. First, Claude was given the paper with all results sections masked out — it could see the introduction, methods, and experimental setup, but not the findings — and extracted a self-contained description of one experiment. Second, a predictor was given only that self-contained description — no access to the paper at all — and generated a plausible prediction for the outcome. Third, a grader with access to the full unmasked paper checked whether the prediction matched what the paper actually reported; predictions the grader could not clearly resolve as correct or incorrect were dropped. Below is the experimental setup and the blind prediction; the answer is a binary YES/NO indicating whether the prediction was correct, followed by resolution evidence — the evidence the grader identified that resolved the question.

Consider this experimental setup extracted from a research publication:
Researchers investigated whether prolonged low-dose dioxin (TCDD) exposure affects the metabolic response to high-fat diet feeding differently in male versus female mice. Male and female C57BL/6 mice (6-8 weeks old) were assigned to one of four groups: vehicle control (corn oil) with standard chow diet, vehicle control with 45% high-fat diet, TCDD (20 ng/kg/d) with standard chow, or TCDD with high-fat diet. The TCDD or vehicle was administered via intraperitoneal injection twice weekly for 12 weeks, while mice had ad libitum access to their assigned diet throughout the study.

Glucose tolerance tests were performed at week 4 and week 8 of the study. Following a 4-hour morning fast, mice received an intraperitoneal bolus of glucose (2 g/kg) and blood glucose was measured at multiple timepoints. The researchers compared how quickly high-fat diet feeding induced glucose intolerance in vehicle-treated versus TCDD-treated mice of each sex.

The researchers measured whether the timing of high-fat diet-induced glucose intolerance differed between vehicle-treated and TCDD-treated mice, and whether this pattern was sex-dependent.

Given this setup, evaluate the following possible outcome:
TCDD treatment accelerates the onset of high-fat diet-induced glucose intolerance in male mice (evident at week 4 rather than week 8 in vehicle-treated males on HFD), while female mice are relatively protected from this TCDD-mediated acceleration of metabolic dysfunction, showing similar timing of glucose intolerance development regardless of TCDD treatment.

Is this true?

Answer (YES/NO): NO